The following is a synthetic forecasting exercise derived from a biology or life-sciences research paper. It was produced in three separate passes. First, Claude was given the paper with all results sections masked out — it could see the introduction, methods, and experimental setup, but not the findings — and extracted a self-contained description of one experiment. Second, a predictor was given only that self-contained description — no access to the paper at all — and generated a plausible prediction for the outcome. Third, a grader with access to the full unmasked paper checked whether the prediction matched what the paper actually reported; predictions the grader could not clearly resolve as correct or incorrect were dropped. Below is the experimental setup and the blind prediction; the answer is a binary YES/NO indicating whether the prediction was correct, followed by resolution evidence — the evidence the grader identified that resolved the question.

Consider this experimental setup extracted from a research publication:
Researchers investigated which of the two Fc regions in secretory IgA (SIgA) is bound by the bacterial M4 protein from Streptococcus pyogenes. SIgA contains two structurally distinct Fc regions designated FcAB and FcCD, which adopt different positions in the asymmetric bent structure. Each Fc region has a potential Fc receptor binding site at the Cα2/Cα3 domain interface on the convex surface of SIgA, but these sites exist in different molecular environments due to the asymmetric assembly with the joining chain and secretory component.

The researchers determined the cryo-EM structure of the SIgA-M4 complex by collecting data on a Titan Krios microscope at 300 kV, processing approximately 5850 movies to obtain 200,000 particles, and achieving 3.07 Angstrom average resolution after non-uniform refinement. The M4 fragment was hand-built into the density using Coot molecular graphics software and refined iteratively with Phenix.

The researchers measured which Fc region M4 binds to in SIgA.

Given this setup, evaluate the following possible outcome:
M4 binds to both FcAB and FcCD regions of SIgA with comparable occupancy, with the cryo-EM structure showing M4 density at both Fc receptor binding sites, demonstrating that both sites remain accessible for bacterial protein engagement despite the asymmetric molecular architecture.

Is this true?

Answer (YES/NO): NO